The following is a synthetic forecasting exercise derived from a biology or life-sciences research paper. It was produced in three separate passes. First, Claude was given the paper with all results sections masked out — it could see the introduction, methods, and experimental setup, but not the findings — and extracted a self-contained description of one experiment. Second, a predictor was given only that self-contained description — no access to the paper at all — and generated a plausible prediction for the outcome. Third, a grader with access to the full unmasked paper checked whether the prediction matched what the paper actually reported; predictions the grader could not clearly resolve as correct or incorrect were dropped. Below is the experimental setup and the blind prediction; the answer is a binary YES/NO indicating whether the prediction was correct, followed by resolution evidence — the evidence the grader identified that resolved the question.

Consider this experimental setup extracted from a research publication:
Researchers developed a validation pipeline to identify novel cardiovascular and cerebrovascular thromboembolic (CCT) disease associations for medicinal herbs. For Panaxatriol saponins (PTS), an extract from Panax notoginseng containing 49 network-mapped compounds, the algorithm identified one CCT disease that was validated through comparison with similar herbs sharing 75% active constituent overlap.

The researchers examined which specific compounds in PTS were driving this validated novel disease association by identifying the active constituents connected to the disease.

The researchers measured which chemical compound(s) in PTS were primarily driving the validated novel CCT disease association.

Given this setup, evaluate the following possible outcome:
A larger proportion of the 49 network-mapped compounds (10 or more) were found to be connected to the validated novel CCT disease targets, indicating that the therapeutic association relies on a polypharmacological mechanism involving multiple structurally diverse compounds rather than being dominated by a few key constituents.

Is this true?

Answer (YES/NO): NO